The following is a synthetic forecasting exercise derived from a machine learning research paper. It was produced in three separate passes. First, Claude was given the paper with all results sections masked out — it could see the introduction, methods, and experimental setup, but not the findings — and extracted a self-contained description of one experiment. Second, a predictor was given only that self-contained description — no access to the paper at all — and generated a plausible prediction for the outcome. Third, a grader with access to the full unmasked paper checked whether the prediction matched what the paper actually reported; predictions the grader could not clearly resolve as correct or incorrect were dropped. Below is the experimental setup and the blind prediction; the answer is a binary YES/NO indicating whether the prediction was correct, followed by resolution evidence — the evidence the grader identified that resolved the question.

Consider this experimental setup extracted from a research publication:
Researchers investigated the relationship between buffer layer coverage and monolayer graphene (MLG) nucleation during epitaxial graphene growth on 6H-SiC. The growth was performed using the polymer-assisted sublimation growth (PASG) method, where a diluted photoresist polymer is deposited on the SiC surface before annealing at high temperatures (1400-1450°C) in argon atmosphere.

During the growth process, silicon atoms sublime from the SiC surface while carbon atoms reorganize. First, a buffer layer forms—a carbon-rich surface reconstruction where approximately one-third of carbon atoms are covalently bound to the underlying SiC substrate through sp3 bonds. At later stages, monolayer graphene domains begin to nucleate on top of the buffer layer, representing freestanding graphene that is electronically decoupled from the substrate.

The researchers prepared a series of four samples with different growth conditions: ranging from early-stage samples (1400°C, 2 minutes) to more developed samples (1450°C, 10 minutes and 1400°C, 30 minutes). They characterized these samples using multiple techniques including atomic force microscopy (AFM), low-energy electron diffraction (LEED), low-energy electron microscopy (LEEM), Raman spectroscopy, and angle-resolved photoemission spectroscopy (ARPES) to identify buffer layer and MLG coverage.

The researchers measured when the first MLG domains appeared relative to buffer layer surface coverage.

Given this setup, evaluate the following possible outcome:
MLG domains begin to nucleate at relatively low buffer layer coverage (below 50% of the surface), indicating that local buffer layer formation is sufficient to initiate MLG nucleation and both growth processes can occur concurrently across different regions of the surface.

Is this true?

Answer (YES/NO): NO